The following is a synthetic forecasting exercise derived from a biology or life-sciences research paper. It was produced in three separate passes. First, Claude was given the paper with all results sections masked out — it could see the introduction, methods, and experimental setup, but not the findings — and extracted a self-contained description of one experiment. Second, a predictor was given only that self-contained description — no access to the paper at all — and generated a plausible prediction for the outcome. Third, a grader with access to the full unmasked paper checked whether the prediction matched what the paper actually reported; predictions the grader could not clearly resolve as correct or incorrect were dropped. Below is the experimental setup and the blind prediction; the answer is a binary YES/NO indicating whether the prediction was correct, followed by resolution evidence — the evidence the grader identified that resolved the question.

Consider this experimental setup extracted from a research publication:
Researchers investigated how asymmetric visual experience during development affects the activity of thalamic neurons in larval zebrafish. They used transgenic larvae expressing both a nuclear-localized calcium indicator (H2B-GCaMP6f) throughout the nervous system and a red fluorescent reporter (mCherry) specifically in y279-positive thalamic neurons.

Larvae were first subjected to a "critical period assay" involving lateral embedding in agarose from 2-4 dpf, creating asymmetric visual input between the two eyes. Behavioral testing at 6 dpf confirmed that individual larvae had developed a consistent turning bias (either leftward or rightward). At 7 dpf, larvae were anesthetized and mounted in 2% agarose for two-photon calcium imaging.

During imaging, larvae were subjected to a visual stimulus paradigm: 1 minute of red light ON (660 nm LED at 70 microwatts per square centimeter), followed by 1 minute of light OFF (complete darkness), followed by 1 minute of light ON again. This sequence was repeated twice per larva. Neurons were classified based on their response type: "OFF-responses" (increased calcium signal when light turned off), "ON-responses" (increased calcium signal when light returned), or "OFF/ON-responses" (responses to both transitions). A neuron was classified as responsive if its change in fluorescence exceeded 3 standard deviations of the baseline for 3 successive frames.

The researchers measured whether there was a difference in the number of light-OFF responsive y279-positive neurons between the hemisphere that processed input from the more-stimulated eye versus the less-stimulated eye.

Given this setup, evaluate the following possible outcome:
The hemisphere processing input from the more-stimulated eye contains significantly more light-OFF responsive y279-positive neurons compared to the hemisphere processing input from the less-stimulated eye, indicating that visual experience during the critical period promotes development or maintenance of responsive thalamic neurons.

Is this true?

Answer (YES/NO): NO